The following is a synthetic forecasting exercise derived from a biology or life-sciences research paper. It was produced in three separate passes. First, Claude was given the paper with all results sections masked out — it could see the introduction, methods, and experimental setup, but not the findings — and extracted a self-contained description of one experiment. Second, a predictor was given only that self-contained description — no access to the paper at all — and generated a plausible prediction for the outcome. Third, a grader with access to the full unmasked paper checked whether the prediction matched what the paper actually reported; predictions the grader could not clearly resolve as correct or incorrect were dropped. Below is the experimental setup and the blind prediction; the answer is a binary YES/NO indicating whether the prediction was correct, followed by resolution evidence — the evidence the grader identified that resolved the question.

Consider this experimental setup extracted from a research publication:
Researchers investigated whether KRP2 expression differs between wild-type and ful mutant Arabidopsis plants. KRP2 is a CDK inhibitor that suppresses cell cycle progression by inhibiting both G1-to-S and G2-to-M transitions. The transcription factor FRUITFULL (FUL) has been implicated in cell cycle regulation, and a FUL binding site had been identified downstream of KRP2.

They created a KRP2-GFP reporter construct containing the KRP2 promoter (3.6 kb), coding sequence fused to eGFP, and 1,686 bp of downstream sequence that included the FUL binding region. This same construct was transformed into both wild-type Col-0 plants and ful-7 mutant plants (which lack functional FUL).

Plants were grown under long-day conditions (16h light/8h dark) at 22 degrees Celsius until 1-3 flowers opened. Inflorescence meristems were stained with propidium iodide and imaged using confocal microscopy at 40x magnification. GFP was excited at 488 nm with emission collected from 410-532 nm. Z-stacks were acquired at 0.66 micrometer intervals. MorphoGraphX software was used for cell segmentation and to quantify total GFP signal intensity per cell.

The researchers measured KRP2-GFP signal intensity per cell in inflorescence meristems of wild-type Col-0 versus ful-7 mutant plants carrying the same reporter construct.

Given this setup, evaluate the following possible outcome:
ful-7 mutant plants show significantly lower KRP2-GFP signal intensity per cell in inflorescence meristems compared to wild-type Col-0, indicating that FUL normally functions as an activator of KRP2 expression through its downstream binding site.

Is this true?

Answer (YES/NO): YES